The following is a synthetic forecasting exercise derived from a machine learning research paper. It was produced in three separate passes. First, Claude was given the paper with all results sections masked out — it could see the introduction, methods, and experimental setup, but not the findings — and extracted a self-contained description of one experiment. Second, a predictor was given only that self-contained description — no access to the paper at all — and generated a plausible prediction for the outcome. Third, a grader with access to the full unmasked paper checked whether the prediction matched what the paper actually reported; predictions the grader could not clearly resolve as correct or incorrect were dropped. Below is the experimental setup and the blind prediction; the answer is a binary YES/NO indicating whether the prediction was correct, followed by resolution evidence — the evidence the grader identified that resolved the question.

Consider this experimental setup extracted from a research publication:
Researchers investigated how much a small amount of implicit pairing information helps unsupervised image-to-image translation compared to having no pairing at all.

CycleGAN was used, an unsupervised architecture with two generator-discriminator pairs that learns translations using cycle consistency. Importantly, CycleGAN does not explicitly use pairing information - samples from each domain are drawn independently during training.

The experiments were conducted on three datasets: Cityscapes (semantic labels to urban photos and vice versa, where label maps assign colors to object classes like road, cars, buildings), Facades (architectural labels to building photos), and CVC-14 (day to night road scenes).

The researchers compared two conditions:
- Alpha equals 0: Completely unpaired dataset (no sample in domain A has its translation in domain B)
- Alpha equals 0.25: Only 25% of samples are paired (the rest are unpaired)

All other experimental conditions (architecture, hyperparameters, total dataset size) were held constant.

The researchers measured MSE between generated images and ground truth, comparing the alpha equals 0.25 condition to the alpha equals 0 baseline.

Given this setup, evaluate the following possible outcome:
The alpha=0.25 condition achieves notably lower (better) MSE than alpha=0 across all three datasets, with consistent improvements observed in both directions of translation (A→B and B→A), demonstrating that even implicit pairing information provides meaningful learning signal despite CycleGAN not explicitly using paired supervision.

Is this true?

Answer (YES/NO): YES